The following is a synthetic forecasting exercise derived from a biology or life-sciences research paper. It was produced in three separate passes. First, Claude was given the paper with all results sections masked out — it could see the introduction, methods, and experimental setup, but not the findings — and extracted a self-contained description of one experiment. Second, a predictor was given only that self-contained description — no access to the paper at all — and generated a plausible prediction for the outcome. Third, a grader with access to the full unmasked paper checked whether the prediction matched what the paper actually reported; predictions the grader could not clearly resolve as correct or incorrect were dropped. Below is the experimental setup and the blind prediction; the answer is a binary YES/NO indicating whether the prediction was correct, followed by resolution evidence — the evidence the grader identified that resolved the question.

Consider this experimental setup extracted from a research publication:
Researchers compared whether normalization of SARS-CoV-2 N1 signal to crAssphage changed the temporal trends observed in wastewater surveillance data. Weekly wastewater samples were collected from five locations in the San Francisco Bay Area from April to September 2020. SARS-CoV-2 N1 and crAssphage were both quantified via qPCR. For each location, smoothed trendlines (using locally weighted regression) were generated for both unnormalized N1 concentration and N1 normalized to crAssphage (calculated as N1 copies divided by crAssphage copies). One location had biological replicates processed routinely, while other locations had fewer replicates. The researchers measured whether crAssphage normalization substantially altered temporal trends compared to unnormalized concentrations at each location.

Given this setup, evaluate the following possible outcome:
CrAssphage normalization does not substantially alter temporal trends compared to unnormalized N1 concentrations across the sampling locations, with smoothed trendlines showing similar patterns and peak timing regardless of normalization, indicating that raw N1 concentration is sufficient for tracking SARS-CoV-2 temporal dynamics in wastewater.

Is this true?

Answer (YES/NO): NO